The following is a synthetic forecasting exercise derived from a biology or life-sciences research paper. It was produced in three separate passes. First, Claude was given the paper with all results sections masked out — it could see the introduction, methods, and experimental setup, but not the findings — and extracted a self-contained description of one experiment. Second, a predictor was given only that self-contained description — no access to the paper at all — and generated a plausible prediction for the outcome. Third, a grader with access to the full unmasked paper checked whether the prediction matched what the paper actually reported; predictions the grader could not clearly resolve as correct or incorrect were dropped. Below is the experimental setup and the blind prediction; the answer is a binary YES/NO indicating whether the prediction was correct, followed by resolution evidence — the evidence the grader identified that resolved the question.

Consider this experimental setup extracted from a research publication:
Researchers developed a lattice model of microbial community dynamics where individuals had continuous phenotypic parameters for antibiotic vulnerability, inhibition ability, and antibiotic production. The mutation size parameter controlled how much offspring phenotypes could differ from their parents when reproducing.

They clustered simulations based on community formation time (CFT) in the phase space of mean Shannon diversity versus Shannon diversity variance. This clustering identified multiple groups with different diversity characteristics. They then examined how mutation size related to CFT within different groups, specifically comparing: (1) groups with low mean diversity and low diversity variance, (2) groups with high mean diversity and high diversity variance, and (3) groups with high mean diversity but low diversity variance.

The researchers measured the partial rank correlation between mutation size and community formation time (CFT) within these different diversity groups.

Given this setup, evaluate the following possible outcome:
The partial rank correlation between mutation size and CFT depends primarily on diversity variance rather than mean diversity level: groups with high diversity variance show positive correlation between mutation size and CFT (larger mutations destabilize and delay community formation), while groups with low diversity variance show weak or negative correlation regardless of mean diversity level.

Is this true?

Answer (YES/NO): NO